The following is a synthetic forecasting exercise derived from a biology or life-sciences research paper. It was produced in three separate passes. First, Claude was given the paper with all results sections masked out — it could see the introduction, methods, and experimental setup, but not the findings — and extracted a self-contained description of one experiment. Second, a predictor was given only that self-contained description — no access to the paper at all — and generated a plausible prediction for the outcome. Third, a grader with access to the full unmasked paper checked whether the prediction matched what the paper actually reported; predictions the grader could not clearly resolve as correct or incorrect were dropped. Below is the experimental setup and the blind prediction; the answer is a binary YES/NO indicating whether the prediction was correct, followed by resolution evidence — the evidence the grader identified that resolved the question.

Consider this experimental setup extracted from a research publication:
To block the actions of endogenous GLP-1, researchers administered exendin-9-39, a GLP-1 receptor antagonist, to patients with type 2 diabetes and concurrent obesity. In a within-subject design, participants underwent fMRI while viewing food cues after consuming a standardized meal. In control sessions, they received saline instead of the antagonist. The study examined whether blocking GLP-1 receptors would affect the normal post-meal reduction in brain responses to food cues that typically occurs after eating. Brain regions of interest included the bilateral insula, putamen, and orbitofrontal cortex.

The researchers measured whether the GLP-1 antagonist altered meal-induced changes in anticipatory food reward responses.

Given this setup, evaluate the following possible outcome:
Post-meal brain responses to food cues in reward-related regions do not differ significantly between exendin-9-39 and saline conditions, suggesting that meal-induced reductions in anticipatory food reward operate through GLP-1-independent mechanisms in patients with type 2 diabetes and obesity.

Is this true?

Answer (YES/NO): NO